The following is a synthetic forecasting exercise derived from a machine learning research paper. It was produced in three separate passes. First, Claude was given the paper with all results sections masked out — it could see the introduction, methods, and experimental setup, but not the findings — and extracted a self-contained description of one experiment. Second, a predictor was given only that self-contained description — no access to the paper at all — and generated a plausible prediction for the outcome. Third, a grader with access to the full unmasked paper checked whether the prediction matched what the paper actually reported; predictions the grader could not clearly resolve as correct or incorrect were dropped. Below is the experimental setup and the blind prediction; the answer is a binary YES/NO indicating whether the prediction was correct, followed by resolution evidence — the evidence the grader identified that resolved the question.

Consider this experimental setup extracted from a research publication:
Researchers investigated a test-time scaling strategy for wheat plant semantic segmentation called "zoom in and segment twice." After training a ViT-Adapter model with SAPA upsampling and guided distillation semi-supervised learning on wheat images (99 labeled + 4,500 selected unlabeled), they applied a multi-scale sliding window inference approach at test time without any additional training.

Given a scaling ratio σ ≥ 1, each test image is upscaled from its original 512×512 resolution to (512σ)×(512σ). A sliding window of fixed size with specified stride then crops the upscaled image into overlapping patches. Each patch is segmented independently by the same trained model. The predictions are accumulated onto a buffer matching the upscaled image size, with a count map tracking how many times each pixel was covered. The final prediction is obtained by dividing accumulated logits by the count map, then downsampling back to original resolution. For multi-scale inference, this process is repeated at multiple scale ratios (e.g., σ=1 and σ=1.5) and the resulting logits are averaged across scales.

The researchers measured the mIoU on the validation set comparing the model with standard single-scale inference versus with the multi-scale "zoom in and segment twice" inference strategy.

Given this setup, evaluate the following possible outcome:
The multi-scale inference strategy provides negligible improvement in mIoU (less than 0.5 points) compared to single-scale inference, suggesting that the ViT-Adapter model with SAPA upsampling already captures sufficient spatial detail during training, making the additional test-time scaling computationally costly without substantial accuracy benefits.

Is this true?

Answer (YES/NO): NO